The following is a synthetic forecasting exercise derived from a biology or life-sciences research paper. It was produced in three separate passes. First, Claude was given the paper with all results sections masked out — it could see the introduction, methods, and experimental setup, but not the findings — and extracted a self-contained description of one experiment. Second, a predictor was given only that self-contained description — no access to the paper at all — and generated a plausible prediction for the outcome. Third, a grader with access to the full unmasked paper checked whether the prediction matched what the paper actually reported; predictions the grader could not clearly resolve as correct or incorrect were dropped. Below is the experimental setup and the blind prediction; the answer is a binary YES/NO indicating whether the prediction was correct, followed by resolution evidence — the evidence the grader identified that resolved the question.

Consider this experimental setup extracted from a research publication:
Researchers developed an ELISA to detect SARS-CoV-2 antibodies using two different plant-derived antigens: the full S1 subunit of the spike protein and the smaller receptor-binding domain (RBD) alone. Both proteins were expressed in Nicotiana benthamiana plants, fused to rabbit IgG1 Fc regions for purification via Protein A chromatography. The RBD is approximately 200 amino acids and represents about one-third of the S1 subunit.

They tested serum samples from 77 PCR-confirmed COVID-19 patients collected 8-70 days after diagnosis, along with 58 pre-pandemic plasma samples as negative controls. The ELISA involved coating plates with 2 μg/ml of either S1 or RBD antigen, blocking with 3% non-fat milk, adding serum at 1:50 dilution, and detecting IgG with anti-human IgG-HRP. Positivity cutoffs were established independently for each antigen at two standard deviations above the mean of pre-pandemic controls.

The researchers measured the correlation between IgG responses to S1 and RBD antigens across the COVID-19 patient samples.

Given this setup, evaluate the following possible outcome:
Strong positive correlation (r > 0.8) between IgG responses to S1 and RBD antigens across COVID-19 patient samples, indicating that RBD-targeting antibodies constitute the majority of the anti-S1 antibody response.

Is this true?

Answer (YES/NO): NO